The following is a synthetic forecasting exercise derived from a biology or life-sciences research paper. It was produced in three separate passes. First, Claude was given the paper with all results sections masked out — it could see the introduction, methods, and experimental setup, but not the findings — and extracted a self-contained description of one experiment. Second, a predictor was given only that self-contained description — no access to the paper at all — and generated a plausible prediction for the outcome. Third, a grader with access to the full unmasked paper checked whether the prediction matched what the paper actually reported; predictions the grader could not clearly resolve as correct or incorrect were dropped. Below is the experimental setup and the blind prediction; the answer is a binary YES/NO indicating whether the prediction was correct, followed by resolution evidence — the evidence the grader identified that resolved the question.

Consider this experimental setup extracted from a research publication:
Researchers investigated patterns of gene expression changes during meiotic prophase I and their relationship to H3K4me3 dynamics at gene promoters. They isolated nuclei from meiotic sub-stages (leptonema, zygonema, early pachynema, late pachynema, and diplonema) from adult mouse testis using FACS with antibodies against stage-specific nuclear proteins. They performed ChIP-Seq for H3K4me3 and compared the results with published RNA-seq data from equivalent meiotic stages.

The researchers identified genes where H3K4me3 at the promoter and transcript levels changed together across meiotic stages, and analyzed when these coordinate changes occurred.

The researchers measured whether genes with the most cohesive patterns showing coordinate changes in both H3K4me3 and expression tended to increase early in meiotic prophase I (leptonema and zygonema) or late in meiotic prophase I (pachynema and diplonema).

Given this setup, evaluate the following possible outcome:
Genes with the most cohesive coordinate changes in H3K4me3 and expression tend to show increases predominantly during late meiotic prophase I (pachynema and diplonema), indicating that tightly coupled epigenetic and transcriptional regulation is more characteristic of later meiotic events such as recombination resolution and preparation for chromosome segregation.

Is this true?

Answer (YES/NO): YES